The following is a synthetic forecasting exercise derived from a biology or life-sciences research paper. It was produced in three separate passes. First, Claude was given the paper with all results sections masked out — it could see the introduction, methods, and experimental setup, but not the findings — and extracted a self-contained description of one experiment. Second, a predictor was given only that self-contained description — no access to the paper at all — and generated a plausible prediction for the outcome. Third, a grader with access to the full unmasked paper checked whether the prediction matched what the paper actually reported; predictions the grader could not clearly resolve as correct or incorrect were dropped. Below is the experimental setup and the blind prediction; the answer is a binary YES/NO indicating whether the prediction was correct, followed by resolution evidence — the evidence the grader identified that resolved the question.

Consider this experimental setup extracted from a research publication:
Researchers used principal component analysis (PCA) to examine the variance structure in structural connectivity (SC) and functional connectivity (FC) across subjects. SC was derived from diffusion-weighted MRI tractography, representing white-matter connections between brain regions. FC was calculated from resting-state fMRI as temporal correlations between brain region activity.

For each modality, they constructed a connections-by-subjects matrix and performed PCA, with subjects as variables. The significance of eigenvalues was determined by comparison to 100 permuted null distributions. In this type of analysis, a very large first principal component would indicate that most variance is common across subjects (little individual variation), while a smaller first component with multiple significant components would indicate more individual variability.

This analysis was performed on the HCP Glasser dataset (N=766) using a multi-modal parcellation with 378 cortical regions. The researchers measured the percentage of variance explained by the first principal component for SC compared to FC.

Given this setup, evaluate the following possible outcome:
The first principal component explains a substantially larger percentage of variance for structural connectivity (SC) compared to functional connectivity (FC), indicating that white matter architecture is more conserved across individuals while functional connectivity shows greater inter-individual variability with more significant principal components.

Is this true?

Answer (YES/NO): YES